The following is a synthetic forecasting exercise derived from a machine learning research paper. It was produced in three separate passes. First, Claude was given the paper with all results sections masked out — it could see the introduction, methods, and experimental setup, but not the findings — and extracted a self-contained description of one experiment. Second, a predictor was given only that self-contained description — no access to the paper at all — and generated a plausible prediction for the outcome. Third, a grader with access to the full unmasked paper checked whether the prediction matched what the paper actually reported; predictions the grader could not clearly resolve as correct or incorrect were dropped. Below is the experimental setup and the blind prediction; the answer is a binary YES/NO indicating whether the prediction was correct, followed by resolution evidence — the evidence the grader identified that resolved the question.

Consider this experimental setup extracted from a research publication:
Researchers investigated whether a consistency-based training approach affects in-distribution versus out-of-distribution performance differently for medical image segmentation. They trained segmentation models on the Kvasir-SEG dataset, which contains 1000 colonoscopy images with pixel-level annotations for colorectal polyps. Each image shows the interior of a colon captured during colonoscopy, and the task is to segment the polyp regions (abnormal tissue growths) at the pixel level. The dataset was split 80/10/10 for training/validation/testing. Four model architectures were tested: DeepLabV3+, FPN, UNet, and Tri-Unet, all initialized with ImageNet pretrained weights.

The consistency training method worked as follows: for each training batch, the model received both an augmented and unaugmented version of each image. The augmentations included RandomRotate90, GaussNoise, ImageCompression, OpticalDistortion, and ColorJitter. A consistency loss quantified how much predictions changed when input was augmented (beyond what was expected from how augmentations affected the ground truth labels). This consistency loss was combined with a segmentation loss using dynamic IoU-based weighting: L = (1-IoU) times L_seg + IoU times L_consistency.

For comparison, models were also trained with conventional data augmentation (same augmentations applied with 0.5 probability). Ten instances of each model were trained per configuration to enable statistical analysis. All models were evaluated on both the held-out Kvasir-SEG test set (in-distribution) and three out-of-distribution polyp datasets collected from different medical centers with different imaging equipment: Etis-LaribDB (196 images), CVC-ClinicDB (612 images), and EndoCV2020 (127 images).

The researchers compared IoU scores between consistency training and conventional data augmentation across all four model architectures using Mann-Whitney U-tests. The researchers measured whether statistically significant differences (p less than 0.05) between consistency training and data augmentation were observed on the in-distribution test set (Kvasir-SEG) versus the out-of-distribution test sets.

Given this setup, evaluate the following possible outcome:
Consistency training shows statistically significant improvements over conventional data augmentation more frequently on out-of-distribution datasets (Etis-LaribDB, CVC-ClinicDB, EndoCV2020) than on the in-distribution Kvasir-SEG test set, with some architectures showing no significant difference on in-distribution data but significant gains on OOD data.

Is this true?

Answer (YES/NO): YES